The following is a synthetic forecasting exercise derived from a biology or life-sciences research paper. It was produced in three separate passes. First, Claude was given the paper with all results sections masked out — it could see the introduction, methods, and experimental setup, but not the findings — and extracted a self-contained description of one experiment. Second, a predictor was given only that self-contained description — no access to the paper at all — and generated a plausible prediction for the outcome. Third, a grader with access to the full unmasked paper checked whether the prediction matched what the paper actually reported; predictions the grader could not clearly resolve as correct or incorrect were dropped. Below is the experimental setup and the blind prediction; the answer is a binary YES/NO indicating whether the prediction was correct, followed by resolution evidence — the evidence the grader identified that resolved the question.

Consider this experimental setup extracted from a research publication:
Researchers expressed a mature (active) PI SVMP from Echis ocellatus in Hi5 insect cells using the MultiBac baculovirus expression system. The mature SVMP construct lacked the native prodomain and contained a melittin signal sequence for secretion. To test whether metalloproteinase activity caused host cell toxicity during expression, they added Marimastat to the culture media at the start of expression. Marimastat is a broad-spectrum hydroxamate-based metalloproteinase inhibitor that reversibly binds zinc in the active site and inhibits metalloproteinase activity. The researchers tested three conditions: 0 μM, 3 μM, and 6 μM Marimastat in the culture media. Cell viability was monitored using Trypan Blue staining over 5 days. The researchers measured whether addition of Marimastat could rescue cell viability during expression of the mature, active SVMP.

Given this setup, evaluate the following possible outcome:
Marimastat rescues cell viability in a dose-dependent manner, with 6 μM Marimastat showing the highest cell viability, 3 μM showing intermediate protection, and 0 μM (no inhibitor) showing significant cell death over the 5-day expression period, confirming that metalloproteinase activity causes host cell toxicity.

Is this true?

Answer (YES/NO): NO